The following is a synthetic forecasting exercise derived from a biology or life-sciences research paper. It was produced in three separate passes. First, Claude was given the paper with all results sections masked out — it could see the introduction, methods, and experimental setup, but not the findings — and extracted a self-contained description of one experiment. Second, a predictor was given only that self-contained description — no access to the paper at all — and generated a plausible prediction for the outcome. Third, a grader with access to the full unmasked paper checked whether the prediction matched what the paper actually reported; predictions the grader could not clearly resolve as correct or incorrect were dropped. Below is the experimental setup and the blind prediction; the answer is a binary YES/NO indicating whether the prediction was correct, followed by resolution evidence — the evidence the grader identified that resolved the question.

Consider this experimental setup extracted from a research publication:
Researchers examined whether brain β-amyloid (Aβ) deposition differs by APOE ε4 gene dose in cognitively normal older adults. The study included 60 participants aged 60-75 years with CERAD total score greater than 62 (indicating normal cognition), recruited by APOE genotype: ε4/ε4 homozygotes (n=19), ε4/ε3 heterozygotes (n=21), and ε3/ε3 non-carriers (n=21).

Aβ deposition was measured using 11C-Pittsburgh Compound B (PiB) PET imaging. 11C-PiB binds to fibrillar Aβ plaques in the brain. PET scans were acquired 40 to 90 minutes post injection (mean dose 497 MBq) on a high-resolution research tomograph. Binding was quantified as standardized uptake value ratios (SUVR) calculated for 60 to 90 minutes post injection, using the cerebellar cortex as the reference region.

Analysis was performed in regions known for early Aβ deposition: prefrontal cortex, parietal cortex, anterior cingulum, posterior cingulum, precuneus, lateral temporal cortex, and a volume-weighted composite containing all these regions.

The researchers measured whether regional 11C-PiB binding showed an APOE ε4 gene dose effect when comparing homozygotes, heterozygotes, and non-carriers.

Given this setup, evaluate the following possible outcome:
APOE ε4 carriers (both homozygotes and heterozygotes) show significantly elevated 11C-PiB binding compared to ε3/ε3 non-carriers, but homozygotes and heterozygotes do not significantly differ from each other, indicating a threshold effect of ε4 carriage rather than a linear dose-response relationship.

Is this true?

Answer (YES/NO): NO